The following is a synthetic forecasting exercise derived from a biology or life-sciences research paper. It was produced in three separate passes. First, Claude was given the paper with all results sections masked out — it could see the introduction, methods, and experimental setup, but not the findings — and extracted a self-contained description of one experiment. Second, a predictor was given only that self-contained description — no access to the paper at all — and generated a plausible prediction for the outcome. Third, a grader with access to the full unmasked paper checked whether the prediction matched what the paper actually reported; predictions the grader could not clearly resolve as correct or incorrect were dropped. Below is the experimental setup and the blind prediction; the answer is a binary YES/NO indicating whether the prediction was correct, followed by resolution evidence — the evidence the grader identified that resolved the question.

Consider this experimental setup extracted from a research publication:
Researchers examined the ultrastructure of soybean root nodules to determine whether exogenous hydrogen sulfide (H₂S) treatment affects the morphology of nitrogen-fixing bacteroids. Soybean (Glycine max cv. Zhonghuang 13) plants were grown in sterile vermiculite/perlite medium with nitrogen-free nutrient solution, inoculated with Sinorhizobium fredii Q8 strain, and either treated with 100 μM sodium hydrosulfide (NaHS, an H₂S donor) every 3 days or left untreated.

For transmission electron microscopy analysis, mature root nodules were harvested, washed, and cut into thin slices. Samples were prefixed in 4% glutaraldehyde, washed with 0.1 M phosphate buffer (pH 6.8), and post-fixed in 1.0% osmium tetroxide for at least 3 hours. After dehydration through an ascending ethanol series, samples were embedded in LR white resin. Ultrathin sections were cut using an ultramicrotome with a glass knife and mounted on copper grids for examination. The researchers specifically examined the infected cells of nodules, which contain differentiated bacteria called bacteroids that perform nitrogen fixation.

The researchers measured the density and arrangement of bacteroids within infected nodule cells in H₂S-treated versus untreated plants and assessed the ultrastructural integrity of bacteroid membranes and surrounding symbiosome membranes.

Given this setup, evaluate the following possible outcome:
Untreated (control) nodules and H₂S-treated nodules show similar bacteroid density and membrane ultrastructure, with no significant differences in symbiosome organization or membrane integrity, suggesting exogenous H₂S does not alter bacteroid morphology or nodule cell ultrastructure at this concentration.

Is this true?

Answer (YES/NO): NO